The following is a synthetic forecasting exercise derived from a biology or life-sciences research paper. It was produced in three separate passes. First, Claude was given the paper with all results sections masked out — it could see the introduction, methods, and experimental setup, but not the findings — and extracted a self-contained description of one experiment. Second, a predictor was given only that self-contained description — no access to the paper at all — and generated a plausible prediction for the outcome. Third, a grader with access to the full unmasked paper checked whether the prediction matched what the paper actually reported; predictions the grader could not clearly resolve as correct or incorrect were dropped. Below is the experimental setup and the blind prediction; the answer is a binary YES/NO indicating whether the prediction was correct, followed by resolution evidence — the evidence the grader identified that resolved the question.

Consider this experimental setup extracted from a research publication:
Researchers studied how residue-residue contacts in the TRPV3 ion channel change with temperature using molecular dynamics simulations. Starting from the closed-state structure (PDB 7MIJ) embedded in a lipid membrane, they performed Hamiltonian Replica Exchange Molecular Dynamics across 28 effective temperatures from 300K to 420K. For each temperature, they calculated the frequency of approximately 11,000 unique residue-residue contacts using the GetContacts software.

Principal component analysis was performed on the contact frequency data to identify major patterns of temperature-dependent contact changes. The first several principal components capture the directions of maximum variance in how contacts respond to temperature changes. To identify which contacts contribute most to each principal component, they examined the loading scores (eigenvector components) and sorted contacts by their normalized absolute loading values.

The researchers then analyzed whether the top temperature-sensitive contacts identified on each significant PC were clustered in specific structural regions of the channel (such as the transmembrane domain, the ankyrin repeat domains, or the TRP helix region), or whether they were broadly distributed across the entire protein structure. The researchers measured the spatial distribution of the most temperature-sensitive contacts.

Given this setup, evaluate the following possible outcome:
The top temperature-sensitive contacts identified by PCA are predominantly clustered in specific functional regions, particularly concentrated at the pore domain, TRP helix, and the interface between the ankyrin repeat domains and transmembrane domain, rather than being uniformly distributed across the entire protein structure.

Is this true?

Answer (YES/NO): NO